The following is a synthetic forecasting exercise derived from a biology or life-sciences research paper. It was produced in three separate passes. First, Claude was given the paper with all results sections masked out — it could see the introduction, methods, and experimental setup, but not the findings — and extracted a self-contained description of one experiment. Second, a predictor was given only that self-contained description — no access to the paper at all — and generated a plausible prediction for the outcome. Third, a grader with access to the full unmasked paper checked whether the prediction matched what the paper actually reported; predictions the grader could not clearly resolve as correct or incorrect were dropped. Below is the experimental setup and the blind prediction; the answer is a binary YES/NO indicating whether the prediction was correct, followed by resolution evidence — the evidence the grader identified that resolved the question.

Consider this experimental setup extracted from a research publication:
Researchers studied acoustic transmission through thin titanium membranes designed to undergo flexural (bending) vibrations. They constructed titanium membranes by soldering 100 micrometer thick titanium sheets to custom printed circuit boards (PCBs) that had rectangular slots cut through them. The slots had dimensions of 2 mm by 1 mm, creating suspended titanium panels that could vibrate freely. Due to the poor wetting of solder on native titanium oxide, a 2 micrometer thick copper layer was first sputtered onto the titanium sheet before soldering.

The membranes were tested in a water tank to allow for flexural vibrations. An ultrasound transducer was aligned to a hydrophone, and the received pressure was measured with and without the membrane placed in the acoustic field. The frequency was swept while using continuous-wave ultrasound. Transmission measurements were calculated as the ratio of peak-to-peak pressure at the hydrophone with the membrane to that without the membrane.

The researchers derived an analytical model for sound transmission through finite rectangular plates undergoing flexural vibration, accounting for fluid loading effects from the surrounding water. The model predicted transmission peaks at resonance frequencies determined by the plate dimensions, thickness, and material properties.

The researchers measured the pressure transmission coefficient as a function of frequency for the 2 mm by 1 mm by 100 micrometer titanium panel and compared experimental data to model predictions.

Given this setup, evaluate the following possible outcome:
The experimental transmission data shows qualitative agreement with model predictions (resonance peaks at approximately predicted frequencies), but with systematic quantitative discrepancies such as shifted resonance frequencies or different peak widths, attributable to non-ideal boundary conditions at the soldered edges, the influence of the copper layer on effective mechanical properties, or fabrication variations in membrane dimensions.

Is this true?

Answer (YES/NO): YES